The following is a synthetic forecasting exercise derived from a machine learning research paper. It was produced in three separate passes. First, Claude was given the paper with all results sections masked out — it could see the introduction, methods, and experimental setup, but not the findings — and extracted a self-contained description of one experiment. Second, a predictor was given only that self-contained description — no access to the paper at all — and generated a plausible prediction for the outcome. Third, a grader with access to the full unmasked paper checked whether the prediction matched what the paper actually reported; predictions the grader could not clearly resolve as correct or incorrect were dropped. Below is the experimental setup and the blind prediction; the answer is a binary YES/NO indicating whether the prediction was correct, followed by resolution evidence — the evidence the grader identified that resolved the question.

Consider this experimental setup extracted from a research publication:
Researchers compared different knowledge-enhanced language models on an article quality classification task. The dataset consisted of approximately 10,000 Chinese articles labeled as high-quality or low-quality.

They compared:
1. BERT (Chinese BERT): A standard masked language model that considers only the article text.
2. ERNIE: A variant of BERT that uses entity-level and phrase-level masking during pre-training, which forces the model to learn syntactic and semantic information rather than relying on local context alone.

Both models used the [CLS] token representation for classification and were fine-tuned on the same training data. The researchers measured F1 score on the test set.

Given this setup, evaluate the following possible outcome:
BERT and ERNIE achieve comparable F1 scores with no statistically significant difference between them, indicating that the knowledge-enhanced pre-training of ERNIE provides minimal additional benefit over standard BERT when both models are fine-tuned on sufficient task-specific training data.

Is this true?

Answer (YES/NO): NO